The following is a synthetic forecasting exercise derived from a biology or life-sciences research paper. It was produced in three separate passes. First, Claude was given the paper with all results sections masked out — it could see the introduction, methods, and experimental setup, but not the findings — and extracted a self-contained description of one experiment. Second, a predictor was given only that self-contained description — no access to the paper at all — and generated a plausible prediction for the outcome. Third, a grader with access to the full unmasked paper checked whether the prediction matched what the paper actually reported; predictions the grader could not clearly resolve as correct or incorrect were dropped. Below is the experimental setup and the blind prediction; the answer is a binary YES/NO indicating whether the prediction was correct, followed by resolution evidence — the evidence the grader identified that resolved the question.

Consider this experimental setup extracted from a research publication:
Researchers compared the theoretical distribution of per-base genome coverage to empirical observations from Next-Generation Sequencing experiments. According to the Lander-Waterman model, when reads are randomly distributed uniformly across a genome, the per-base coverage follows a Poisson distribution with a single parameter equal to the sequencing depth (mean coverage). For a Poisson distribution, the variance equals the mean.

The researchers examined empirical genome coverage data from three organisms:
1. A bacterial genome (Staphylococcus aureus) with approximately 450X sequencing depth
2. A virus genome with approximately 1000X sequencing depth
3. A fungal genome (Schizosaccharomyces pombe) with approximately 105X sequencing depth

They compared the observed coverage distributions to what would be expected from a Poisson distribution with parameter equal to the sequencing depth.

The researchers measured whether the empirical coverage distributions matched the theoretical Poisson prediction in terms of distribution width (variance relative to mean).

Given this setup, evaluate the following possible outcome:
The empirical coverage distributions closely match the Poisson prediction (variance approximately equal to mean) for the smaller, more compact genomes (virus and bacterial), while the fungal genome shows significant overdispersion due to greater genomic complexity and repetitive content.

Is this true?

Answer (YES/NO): NO